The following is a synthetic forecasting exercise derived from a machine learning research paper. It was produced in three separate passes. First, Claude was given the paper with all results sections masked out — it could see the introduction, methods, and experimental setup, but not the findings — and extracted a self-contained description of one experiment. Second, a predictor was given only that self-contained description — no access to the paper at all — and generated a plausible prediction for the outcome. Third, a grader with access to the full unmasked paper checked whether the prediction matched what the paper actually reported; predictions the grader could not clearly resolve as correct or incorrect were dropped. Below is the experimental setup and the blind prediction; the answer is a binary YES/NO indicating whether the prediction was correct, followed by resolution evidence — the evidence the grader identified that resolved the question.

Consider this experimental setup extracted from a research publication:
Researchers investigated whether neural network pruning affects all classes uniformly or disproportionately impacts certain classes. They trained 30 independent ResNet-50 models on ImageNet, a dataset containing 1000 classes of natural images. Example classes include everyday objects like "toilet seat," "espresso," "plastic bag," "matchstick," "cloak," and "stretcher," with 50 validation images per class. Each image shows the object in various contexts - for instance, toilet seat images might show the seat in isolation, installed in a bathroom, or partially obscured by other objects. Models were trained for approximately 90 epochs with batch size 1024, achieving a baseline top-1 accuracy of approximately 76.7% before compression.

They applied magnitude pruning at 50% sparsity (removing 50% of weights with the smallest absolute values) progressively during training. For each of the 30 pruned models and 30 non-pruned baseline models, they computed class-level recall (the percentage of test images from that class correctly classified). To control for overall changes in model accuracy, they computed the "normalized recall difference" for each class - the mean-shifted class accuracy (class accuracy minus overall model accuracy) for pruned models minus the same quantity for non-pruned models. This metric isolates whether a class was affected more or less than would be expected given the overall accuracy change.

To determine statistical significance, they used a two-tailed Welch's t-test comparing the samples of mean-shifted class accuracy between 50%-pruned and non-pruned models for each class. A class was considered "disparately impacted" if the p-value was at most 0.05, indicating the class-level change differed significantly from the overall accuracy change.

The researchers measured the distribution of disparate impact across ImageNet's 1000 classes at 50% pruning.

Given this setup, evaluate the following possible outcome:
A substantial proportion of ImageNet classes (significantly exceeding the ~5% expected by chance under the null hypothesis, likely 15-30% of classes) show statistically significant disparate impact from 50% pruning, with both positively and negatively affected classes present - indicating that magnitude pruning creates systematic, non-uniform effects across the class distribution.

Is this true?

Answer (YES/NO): YES